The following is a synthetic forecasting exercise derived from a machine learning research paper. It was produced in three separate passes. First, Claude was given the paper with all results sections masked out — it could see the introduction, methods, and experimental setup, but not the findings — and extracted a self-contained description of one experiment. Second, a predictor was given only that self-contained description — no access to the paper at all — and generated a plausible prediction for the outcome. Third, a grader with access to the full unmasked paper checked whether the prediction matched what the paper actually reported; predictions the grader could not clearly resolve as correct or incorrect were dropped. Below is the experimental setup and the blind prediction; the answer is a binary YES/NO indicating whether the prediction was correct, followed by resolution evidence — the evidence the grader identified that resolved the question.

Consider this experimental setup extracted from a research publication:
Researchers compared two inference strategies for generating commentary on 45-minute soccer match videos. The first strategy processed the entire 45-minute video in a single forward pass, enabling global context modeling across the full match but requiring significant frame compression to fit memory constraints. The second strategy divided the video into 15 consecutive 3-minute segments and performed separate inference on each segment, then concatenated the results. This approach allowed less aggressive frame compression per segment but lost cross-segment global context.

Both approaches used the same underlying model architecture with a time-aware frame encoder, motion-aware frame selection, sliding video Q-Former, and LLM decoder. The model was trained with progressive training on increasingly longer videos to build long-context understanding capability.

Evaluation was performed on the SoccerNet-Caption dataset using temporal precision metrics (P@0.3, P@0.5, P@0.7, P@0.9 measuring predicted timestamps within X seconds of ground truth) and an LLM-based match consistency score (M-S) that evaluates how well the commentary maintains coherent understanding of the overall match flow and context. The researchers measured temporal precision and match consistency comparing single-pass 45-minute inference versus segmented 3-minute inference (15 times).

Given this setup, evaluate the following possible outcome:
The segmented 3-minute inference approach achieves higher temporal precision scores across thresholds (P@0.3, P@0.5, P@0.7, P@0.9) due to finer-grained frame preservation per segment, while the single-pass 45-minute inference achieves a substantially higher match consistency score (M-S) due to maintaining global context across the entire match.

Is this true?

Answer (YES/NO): YES